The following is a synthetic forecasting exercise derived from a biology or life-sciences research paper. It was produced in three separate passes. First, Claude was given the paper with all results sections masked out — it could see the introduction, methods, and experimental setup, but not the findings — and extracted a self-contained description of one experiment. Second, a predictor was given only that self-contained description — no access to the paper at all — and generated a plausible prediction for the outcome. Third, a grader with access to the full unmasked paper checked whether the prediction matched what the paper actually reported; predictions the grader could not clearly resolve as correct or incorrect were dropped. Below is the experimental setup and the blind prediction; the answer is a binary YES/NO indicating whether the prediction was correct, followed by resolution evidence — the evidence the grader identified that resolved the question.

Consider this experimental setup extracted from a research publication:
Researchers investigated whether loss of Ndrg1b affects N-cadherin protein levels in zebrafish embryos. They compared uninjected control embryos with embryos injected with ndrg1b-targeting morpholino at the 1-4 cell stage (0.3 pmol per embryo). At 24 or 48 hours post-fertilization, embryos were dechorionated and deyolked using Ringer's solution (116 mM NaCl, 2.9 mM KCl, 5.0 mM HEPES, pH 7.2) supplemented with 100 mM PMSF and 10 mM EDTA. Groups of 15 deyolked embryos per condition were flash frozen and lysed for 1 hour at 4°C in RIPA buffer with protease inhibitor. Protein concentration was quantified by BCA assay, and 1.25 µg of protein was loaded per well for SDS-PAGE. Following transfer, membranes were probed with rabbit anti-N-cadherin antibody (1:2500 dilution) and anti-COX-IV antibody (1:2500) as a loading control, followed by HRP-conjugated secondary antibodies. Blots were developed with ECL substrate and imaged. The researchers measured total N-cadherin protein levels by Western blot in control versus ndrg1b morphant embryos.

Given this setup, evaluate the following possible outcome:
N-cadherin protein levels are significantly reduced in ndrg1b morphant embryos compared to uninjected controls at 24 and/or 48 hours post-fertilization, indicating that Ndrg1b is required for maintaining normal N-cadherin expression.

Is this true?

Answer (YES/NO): YES